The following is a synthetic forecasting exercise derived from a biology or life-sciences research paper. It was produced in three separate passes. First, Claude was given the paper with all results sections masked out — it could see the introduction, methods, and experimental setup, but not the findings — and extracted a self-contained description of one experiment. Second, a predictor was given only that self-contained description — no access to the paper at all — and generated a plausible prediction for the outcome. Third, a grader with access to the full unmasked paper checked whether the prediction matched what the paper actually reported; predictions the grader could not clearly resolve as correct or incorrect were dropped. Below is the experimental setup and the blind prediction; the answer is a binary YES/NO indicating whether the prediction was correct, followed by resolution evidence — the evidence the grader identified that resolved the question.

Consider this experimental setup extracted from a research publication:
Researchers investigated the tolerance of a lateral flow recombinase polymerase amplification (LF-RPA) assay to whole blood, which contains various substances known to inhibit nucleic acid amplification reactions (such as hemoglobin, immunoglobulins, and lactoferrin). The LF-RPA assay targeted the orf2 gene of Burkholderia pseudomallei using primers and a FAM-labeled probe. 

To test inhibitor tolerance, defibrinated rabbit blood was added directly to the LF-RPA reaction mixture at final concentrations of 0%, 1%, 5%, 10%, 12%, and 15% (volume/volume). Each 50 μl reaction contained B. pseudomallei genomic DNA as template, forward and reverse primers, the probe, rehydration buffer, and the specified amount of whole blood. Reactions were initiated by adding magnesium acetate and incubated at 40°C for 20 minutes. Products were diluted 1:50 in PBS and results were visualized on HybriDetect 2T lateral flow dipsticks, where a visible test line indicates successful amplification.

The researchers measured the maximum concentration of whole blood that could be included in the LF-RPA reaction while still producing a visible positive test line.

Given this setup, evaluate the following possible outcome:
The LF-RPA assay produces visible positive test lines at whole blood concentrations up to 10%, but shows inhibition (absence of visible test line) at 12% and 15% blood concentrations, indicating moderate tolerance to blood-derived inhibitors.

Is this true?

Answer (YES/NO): NO